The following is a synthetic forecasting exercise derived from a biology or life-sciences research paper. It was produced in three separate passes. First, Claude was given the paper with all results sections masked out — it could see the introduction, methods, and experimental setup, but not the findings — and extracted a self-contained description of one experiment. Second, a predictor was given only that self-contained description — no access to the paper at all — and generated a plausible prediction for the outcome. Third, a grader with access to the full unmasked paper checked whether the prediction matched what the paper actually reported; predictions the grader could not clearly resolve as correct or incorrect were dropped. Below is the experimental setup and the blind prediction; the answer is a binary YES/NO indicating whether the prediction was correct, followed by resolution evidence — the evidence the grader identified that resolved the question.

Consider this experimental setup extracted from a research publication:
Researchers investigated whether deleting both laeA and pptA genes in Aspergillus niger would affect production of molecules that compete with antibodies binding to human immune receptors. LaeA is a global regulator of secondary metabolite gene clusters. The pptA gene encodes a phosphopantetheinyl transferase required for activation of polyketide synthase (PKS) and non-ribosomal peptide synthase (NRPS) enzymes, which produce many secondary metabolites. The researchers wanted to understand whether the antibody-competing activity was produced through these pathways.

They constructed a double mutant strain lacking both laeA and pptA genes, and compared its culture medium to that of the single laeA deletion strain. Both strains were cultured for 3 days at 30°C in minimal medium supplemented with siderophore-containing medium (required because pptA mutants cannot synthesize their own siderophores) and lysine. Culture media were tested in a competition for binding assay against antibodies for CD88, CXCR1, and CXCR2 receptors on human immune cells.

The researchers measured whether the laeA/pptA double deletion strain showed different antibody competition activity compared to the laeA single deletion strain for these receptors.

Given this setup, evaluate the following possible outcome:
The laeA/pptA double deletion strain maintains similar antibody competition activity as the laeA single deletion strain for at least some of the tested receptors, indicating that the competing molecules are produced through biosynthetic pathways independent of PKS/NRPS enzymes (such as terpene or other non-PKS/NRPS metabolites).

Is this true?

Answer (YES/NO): NO